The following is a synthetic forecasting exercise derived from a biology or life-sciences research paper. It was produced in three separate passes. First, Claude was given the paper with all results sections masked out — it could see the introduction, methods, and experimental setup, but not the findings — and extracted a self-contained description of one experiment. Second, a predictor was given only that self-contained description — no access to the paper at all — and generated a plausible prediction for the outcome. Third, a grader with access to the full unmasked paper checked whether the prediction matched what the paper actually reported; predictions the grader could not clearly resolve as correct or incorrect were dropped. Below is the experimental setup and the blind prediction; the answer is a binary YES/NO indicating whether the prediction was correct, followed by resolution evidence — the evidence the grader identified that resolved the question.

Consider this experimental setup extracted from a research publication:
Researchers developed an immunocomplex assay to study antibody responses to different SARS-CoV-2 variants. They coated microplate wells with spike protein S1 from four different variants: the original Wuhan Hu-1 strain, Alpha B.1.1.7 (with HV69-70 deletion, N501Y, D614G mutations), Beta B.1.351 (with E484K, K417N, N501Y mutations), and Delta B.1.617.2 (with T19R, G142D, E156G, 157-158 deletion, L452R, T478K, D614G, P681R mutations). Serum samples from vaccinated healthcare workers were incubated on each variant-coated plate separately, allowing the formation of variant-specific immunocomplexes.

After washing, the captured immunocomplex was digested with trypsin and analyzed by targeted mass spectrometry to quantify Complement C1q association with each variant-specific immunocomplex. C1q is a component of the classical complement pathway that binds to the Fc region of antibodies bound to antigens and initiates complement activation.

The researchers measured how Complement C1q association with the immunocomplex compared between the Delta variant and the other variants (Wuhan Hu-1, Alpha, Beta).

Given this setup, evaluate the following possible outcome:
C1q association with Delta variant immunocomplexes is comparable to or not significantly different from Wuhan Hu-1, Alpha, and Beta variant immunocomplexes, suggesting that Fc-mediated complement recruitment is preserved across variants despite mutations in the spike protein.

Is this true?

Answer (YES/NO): NO